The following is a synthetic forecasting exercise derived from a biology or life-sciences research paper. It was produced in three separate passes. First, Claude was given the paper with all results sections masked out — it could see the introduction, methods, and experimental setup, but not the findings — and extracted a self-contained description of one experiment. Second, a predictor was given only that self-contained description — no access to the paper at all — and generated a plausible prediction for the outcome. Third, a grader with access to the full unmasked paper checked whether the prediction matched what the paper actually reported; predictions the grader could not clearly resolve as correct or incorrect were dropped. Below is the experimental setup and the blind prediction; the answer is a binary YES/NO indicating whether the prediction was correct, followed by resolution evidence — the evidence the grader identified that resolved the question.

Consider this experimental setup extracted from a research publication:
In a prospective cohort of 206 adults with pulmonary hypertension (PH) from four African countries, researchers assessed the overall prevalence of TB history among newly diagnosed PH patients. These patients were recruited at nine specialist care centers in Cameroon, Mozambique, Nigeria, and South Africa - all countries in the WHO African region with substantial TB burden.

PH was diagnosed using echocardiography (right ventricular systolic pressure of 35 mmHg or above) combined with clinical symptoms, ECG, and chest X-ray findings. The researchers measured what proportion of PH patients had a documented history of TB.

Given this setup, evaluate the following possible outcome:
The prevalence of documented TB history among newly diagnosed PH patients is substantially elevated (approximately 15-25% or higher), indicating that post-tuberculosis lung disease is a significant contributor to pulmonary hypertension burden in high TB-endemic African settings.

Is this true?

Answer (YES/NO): YES